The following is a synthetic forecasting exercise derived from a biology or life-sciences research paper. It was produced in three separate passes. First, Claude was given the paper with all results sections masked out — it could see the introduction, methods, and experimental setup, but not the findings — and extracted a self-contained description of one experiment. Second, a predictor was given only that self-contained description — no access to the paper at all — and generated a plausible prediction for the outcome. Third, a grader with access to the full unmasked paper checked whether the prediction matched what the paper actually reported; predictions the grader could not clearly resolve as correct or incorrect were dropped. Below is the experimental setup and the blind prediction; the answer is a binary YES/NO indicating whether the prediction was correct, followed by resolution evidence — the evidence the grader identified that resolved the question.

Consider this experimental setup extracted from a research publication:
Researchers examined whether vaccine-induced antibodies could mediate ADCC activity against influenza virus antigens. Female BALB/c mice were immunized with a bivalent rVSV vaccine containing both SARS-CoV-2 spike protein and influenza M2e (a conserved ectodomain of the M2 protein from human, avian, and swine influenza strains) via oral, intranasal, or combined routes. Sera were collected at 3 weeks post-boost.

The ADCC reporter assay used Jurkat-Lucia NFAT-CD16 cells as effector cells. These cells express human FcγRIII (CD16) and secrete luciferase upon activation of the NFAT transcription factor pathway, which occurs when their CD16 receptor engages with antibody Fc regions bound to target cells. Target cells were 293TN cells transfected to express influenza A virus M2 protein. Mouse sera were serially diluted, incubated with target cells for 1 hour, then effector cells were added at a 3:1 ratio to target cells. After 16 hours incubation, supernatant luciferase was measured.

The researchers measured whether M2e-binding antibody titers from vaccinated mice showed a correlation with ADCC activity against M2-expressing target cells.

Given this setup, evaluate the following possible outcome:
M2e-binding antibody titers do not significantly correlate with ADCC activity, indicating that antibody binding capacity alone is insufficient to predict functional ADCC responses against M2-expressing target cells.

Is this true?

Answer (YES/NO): NO